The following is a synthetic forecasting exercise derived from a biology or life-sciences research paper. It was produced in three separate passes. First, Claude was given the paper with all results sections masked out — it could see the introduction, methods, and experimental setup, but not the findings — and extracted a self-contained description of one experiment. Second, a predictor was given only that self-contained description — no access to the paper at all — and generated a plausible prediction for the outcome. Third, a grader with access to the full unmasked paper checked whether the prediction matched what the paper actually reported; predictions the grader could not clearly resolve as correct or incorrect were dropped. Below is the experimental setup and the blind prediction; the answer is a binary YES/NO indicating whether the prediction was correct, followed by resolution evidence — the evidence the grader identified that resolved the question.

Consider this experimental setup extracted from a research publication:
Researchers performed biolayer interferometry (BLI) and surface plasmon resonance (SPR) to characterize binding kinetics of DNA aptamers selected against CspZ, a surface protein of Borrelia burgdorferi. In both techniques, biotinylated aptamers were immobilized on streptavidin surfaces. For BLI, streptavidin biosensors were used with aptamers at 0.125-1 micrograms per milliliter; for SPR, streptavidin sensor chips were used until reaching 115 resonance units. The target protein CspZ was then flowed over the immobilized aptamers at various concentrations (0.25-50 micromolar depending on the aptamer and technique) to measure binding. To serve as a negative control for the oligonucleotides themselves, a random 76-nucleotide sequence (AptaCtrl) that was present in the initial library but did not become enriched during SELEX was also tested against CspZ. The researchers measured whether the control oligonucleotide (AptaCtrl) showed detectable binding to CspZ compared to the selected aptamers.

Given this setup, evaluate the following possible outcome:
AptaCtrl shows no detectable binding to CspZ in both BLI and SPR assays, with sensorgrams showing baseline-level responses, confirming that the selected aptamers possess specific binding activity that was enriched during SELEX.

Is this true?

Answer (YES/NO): YES